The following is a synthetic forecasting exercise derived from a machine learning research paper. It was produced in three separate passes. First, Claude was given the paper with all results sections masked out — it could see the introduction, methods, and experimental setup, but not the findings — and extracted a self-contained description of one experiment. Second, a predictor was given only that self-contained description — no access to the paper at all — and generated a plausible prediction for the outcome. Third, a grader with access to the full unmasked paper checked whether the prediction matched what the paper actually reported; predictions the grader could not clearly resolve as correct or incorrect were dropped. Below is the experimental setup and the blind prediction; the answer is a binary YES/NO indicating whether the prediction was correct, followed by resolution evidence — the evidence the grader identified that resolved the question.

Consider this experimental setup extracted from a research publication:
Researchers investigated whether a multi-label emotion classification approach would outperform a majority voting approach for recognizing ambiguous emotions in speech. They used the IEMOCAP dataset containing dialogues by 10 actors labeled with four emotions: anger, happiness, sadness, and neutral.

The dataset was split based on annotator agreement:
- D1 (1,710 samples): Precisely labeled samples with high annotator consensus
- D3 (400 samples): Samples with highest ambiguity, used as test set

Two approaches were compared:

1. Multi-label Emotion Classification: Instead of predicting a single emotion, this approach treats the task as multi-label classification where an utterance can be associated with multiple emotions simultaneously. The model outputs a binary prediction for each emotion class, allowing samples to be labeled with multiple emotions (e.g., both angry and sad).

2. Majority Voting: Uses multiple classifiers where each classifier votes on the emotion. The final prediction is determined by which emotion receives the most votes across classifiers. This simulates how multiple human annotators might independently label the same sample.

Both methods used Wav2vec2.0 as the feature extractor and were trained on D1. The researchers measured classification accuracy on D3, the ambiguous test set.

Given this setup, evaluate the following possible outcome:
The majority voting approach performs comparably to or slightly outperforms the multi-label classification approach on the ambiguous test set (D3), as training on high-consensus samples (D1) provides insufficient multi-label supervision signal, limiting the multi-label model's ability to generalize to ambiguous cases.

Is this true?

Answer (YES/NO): NO